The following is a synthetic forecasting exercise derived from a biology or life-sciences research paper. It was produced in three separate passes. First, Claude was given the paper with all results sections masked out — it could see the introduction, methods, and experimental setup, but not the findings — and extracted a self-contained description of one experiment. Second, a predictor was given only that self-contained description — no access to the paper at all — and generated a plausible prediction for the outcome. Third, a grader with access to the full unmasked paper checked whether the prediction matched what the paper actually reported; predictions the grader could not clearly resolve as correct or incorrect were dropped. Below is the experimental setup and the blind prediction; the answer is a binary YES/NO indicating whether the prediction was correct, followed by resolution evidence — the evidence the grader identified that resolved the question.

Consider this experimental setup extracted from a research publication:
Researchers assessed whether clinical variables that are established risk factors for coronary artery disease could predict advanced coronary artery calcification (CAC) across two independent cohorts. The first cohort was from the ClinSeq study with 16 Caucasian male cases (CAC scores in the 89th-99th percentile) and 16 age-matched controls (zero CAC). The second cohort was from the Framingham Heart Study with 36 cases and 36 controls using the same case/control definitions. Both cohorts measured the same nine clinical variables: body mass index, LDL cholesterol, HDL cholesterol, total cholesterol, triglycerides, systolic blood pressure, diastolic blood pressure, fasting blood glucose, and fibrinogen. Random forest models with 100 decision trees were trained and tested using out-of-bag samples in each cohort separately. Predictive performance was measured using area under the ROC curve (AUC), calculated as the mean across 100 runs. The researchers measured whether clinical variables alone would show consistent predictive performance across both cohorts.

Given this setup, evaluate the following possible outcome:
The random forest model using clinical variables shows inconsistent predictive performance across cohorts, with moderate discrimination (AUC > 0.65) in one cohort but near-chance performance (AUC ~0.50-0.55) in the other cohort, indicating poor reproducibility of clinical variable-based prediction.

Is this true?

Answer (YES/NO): NO